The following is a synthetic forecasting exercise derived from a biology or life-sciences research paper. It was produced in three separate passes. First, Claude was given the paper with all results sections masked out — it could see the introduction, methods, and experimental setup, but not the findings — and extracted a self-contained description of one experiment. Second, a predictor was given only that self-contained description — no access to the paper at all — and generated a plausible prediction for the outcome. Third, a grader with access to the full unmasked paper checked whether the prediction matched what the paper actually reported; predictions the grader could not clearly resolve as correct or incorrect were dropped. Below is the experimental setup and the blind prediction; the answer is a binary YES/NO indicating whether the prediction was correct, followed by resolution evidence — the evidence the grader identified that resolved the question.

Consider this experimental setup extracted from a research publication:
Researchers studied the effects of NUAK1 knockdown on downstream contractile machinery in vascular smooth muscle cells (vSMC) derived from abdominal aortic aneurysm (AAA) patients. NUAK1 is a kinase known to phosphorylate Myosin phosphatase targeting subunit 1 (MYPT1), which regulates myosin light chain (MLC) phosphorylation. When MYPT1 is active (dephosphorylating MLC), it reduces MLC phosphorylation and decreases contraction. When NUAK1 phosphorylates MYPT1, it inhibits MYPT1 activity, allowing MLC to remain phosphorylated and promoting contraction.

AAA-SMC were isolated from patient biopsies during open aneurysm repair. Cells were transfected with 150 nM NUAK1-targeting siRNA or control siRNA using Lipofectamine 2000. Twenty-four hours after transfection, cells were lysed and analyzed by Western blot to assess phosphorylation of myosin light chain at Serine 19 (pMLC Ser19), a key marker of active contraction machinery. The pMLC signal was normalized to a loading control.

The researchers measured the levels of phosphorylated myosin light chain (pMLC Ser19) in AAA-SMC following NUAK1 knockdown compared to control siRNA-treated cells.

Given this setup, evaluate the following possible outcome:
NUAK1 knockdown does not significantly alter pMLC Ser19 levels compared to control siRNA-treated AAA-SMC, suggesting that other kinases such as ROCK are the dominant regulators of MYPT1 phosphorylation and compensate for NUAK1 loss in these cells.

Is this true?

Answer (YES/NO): NO